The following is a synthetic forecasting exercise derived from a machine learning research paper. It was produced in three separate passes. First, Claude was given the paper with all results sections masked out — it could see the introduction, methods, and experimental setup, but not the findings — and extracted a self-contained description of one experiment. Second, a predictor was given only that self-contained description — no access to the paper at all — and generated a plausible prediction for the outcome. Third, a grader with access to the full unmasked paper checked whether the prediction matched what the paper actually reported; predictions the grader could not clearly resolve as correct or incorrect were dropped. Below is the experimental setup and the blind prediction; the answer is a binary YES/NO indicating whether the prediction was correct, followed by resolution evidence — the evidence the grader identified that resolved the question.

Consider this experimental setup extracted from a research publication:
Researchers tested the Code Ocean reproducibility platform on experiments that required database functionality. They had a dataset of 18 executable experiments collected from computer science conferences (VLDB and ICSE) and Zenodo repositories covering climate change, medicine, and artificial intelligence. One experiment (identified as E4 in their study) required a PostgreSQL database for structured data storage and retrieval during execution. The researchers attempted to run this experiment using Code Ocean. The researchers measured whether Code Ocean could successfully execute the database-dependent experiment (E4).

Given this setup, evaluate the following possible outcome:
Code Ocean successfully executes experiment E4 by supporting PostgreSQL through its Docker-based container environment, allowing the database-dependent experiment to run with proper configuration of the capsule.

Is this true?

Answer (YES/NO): NO